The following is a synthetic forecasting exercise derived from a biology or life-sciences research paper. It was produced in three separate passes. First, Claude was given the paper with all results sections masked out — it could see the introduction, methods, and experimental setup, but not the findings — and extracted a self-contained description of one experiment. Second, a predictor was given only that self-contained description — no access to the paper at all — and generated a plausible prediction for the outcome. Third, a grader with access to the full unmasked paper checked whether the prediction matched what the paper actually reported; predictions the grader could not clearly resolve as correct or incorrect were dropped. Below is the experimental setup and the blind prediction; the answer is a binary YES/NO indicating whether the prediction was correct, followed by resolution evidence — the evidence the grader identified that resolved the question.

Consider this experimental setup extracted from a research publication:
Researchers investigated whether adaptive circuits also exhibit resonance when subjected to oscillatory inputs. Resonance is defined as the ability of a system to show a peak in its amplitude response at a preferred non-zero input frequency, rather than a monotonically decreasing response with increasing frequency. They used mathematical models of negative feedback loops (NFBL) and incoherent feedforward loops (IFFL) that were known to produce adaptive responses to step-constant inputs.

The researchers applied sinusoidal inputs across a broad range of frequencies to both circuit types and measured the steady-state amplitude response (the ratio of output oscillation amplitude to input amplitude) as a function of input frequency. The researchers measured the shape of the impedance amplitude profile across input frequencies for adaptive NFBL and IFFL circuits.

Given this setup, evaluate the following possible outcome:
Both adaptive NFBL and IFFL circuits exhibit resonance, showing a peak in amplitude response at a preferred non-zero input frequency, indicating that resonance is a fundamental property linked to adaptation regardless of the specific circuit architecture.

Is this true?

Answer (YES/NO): YES